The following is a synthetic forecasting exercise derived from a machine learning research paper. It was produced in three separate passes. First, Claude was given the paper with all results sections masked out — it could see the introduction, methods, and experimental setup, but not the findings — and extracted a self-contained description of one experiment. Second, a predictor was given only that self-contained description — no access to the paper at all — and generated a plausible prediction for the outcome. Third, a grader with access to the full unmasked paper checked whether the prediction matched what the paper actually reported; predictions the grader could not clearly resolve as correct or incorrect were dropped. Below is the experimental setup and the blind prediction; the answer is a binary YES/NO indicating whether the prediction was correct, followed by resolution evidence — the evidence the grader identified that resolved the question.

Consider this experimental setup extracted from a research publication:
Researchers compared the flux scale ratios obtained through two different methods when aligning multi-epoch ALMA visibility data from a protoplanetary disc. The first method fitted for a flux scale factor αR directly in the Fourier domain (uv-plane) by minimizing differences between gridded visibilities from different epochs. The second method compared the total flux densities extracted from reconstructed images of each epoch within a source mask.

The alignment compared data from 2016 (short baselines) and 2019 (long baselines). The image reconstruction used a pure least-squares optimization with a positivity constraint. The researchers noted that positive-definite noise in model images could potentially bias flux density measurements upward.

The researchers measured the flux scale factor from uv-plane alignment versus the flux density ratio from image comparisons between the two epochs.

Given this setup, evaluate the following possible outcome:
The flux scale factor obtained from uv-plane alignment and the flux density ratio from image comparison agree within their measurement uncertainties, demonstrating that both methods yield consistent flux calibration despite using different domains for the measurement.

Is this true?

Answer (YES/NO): NO